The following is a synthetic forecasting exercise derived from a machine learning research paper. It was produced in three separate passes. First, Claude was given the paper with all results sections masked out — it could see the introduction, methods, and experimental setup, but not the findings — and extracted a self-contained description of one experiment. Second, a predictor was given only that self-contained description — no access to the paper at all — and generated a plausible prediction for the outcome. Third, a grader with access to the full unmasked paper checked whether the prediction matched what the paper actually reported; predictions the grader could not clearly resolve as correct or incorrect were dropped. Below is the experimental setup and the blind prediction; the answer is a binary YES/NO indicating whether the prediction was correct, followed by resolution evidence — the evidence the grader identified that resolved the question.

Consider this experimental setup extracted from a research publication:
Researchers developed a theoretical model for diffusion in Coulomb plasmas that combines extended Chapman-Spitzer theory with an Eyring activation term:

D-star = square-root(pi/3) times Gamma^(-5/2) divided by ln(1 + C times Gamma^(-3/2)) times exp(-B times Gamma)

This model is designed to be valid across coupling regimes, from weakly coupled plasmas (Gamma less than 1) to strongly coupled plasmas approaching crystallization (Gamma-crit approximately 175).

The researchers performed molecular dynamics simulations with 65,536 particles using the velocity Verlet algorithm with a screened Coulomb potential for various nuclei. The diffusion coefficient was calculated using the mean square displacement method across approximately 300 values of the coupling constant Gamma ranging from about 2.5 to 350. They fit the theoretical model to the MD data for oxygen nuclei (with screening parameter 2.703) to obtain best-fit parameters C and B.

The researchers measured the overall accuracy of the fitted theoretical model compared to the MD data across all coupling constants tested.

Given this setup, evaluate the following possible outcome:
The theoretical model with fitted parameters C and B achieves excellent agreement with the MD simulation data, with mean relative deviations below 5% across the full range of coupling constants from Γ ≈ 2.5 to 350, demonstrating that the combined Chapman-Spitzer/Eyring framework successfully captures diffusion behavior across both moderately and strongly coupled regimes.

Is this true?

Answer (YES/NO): NO